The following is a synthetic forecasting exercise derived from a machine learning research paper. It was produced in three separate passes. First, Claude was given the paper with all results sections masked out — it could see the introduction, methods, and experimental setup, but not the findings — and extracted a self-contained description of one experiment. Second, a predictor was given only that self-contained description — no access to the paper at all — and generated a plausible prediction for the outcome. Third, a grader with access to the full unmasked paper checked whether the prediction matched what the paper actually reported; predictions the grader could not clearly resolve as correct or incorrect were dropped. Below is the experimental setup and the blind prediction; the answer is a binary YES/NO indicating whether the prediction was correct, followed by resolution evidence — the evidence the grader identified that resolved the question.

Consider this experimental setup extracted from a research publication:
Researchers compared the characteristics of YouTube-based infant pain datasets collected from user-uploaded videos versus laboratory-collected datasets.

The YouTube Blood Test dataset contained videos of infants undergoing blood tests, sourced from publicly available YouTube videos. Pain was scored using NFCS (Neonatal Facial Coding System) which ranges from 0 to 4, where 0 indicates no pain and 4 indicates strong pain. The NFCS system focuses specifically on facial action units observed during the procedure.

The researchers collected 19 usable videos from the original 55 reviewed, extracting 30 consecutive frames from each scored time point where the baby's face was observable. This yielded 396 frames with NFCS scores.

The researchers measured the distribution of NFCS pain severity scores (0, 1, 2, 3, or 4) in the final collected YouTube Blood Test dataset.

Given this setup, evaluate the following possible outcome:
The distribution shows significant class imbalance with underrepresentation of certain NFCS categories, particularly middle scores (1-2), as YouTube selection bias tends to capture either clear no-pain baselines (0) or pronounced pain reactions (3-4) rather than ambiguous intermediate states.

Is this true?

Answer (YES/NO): NO